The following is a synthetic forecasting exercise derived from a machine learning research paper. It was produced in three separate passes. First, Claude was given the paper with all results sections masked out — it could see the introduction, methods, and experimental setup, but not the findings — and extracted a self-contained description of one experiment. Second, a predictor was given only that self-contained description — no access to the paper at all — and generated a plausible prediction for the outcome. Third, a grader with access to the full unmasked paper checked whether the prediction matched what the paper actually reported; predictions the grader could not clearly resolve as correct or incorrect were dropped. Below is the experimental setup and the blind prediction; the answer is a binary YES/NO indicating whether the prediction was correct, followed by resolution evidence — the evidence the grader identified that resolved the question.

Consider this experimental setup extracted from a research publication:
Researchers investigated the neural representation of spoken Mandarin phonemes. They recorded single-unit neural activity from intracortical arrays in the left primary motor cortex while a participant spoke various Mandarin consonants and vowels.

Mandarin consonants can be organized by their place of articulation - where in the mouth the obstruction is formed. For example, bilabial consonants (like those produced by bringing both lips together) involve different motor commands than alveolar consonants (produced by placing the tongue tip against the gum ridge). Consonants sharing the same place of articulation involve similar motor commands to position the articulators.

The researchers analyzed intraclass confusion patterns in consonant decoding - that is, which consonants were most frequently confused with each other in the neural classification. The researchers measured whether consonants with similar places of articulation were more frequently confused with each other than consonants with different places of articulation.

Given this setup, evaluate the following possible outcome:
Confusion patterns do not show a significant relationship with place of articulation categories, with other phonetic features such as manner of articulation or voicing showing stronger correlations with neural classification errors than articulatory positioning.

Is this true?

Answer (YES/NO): NO